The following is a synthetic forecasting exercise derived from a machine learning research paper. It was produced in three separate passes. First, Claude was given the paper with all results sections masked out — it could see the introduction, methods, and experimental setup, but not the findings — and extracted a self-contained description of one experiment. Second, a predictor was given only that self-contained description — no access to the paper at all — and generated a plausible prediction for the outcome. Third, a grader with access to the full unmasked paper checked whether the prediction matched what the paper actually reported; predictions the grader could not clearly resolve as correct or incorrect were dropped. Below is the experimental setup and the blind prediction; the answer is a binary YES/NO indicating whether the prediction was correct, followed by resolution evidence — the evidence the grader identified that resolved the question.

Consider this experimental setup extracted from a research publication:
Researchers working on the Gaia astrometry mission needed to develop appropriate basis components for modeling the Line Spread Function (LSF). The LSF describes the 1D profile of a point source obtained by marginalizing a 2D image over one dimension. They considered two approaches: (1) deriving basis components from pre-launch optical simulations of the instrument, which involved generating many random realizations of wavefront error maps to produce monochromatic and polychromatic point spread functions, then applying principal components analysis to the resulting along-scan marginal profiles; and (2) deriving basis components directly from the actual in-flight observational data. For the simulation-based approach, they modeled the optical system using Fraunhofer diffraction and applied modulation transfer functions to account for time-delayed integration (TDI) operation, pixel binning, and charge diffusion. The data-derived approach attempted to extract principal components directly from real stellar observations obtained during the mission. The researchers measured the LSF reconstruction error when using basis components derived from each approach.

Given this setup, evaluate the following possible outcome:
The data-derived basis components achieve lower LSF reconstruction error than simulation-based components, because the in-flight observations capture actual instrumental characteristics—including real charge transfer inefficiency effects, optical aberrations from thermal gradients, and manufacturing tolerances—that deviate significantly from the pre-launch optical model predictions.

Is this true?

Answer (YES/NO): NO